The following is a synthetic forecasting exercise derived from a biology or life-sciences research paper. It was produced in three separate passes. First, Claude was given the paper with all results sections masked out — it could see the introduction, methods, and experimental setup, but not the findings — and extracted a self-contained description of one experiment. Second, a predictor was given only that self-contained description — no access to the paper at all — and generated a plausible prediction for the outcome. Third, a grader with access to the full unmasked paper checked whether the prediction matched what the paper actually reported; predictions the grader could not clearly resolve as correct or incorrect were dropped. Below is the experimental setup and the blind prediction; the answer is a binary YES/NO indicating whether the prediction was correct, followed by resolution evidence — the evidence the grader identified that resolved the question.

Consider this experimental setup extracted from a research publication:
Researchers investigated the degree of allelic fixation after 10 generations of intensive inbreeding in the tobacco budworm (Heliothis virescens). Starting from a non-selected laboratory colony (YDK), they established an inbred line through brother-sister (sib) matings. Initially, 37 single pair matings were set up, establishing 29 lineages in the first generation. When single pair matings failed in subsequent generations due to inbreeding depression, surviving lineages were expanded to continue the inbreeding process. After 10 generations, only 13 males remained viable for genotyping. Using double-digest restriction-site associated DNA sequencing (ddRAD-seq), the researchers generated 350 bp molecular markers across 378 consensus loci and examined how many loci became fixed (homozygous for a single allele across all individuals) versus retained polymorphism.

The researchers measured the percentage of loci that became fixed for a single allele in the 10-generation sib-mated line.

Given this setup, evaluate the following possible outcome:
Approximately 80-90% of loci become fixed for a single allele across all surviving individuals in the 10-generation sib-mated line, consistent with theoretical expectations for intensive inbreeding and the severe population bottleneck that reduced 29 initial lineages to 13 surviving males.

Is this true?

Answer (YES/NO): YES